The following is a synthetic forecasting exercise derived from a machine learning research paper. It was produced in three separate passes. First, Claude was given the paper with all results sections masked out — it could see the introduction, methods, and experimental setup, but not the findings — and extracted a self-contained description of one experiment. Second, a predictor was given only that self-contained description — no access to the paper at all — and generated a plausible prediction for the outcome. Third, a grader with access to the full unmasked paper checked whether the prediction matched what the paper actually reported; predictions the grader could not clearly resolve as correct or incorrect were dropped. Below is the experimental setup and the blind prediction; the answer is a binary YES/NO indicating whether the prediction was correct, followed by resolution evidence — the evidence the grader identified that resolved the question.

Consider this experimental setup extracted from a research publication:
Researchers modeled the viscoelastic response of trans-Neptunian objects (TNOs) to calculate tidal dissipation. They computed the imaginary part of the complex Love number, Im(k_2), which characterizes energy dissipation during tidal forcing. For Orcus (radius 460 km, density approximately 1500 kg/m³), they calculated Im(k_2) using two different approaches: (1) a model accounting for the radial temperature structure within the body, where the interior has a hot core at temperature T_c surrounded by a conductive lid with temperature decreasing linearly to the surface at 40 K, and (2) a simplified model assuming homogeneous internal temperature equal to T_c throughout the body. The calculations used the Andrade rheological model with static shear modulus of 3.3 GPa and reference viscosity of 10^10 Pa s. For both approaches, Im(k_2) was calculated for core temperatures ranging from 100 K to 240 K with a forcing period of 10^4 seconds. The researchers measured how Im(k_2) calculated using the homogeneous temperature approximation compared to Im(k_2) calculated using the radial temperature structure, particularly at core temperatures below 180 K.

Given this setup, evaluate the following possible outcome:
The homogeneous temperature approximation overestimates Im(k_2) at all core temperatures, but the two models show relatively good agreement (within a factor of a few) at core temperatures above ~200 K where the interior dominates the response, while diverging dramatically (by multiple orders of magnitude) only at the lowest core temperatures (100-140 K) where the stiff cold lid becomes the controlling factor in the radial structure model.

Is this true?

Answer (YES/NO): NO